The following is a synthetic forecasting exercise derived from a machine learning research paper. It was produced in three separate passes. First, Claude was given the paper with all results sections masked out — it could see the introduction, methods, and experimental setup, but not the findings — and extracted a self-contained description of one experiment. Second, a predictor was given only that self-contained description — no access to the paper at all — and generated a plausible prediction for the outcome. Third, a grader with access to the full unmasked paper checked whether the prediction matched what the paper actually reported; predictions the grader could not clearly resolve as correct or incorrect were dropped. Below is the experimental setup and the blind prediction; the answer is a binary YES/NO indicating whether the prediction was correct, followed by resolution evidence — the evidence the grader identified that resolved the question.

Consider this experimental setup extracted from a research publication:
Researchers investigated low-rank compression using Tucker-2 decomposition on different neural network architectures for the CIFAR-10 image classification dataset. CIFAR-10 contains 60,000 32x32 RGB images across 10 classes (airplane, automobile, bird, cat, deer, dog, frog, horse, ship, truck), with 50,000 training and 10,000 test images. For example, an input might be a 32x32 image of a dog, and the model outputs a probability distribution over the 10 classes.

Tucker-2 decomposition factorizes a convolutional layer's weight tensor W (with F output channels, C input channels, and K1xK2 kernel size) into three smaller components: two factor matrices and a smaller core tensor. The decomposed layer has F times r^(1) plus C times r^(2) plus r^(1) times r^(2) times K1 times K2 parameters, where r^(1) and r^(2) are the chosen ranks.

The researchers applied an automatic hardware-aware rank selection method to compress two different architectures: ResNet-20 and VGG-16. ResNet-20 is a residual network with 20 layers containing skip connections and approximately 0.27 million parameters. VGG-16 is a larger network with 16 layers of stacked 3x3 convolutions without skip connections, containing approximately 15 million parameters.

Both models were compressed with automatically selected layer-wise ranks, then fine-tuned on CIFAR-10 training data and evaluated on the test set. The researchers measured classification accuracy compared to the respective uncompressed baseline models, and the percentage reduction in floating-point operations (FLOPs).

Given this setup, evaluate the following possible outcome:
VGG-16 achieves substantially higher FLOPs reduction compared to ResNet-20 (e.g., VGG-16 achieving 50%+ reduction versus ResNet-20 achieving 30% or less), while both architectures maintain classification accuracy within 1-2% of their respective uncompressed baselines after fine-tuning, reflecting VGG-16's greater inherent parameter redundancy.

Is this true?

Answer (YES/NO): NO